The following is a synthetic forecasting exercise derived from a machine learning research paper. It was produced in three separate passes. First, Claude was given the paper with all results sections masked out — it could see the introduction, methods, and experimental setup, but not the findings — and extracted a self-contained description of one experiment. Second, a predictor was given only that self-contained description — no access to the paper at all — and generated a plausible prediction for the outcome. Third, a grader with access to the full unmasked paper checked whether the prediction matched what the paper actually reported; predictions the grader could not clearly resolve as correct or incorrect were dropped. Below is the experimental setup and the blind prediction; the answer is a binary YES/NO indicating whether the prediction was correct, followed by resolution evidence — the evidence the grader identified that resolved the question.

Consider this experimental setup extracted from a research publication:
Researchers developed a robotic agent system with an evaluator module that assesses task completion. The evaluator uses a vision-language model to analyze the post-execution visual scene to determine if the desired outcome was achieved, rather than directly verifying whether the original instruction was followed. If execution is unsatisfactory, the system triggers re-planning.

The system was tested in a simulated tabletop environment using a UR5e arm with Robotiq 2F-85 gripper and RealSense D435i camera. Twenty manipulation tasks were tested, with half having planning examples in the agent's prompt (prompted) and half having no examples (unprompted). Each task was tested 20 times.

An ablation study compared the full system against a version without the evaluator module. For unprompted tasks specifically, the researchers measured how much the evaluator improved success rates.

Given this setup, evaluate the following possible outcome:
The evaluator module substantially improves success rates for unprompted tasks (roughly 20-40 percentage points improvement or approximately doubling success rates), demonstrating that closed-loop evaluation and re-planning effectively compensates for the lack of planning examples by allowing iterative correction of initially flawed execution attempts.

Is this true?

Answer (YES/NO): NO